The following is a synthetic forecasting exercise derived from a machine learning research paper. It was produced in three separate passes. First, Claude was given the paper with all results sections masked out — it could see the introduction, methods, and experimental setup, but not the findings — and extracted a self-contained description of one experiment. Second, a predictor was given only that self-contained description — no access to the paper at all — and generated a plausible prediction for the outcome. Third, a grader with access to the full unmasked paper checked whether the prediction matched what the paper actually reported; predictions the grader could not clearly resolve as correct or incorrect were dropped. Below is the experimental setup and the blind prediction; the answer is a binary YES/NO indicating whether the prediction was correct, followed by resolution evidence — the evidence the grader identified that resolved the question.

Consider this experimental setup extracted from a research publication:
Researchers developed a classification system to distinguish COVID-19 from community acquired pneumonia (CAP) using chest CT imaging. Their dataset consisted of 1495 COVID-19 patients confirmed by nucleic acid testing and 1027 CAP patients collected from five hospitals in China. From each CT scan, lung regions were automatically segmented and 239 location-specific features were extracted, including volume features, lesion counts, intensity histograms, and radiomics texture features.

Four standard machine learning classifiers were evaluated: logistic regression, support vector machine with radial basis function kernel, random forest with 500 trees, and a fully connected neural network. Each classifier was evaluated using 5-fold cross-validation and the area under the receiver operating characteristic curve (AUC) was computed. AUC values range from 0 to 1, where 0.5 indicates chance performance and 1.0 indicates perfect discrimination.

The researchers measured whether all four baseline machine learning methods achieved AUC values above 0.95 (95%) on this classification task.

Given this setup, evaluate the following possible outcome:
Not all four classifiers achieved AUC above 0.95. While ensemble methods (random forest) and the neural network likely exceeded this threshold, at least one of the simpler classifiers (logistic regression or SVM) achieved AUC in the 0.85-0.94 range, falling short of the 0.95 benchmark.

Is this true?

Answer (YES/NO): NO